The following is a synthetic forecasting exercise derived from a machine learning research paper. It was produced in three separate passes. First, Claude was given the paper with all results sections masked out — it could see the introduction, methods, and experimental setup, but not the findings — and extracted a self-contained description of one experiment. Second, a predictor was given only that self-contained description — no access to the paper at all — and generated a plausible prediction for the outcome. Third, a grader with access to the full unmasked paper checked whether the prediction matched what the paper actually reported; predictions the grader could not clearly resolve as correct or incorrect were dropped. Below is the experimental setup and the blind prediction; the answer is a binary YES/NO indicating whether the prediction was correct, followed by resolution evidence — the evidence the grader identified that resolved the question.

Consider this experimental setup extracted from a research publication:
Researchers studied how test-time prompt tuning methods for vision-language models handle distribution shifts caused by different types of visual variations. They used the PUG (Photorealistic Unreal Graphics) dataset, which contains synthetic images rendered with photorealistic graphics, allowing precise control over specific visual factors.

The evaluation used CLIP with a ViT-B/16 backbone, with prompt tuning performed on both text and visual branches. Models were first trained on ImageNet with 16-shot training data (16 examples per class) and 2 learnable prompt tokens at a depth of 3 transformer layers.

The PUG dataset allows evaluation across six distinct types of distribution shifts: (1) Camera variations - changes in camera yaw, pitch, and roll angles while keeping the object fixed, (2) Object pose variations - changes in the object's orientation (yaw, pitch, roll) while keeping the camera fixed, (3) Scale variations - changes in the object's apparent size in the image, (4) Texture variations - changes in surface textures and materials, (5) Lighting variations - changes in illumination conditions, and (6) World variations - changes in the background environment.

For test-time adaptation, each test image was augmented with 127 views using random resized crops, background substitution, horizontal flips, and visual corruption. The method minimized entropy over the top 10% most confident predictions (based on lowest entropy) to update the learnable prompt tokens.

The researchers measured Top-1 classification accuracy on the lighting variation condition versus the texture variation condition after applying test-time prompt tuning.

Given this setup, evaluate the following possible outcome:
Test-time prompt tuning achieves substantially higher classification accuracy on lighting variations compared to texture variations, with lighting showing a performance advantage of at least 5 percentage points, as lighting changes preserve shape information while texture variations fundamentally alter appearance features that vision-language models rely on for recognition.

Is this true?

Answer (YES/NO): NO